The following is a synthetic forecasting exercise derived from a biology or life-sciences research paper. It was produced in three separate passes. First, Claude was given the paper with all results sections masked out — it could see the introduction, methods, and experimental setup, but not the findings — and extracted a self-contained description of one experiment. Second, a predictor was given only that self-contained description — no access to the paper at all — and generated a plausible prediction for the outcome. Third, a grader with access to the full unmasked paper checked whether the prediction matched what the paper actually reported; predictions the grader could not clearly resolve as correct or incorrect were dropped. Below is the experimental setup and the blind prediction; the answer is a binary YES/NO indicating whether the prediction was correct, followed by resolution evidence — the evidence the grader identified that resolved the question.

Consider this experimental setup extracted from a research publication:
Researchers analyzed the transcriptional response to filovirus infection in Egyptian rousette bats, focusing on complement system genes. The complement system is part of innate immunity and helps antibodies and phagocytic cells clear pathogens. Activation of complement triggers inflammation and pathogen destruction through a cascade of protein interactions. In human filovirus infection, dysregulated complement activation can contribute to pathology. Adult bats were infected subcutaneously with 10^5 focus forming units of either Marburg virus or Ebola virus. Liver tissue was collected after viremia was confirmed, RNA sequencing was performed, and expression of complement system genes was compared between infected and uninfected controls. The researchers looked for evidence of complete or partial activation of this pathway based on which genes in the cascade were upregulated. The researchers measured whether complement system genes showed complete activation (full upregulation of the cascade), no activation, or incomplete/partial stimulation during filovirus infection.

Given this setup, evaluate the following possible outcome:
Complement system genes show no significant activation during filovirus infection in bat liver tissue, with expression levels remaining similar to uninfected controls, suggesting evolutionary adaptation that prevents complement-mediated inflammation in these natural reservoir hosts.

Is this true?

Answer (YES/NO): NO